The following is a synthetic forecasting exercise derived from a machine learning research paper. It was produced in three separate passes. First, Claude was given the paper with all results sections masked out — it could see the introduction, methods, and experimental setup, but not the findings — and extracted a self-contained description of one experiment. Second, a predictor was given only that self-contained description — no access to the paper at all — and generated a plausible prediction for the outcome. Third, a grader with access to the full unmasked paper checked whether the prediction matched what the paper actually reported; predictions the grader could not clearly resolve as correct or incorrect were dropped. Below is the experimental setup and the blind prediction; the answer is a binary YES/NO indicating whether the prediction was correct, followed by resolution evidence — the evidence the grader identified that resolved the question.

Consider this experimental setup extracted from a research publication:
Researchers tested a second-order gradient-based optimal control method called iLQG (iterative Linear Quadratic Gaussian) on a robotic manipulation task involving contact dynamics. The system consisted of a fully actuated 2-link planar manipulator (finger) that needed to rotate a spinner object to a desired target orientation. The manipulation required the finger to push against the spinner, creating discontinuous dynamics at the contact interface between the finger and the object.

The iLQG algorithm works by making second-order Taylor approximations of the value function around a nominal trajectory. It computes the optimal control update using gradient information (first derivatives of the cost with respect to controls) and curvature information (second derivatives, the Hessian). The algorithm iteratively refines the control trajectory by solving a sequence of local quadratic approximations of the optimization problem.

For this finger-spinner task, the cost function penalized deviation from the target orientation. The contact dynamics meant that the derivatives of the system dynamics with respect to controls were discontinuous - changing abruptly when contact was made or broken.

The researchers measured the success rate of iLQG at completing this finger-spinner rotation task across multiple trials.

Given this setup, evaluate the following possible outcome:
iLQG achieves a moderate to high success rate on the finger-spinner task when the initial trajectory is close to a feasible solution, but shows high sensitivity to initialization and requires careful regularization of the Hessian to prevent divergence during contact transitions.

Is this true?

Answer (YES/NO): NO